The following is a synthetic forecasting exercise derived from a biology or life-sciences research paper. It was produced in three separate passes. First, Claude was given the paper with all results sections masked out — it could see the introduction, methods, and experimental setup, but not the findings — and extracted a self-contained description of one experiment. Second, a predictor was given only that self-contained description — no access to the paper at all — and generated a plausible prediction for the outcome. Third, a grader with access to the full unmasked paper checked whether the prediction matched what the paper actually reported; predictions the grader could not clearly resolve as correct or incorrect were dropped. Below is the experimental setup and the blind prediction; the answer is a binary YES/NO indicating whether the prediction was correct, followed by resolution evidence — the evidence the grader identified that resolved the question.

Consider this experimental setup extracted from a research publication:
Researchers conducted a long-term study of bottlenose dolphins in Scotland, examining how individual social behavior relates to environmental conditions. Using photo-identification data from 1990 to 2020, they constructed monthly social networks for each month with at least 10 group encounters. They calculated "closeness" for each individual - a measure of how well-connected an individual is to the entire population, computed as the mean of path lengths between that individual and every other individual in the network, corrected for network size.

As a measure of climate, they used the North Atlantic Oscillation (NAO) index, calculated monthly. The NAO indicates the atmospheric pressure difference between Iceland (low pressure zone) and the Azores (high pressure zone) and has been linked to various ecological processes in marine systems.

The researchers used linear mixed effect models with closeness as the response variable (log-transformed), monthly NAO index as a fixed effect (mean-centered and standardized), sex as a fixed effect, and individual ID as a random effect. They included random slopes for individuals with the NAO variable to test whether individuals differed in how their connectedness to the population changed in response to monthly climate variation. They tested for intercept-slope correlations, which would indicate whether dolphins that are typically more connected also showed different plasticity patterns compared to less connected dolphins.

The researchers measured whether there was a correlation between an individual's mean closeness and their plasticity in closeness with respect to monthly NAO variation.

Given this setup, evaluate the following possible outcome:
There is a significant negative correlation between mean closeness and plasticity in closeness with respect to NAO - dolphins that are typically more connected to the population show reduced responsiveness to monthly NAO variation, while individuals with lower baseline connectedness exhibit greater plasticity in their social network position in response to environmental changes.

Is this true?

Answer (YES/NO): YES